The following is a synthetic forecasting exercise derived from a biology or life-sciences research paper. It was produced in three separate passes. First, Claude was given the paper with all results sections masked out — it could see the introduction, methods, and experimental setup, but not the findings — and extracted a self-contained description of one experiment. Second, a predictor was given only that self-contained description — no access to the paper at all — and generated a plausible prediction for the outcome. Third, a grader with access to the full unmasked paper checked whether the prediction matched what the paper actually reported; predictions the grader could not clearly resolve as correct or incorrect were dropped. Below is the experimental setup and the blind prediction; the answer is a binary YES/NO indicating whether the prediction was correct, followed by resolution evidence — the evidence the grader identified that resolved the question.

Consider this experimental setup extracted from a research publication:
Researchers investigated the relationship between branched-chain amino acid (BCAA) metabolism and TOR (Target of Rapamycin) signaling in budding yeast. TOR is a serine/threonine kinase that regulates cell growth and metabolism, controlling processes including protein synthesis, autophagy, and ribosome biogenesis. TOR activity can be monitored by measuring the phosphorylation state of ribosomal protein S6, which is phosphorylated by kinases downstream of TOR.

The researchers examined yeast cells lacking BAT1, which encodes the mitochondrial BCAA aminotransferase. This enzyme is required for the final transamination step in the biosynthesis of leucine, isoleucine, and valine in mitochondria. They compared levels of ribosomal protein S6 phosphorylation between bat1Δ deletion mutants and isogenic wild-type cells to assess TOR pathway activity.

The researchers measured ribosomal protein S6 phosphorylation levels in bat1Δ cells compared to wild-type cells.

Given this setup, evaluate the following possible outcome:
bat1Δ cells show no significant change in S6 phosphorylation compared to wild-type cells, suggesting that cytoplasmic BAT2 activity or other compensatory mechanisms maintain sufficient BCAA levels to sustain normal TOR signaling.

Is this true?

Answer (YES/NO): NO